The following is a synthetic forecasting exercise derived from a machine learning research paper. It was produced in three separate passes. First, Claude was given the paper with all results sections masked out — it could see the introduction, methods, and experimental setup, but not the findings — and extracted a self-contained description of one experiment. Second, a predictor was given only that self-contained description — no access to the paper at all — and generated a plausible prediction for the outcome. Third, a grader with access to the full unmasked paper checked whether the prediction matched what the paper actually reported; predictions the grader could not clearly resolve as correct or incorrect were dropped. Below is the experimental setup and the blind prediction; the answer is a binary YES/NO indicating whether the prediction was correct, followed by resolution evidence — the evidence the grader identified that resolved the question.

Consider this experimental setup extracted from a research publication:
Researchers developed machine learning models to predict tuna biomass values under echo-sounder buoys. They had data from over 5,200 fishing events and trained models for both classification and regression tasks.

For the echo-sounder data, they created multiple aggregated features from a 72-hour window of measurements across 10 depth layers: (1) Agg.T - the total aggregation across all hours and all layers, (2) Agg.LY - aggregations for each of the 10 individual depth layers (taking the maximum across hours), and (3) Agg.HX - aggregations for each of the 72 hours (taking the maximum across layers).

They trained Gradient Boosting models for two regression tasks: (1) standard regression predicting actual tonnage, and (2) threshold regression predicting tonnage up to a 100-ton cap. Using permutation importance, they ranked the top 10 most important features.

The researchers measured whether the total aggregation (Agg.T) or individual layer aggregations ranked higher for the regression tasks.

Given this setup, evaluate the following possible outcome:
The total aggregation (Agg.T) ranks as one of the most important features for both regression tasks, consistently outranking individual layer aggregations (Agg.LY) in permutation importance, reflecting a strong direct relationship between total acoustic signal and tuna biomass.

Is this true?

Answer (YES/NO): YES